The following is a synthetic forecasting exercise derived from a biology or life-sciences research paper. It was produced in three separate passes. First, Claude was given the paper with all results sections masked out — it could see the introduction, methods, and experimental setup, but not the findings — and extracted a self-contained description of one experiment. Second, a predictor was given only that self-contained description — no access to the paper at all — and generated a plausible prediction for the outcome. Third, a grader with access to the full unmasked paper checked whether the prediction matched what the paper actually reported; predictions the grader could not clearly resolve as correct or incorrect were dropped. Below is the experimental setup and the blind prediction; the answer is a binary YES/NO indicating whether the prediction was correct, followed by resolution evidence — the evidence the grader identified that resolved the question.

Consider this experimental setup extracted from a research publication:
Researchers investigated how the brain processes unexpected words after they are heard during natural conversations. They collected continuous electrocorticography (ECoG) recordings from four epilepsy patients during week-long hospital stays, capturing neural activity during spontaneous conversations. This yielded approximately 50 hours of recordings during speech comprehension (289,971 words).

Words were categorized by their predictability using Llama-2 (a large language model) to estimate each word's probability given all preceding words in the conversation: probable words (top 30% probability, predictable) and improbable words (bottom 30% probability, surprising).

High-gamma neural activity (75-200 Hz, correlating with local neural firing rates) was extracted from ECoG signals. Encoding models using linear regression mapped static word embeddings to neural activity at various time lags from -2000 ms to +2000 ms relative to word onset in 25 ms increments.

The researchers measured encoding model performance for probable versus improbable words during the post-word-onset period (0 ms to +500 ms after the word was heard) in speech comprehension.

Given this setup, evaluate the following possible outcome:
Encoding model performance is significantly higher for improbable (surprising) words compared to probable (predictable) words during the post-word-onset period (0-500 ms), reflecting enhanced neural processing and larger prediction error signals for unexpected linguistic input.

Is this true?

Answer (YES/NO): YES